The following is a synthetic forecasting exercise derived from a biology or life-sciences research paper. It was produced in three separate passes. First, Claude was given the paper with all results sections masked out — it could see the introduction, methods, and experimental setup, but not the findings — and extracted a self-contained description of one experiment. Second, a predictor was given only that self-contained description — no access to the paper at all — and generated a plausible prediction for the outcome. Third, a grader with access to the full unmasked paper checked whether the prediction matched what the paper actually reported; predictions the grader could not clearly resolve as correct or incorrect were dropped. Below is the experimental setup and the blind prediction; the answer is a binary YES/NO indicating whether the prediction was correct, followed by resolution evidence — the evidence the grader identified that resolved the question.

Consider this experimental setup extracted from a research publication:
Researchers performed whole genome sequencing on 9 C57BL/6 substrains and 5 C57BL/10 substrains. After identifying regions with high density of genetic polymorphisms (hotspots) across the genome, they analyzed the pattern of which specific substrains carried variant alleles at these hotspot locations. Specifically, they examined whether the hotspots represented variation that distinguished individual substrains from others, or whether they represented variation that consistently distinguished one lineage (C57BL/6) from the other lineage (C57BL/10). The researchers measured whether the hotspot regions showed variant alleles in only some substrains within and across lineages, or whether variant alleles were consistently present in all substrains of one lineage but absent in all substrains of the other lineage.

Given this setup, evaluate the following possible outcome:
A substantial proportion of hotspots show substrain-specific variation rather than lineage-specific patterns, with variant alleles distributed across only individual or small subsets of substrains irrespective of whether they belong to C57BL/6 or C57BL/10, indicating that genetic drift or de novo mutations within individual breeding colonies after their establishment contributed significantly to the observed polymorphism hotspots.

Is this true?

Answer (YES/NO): NO